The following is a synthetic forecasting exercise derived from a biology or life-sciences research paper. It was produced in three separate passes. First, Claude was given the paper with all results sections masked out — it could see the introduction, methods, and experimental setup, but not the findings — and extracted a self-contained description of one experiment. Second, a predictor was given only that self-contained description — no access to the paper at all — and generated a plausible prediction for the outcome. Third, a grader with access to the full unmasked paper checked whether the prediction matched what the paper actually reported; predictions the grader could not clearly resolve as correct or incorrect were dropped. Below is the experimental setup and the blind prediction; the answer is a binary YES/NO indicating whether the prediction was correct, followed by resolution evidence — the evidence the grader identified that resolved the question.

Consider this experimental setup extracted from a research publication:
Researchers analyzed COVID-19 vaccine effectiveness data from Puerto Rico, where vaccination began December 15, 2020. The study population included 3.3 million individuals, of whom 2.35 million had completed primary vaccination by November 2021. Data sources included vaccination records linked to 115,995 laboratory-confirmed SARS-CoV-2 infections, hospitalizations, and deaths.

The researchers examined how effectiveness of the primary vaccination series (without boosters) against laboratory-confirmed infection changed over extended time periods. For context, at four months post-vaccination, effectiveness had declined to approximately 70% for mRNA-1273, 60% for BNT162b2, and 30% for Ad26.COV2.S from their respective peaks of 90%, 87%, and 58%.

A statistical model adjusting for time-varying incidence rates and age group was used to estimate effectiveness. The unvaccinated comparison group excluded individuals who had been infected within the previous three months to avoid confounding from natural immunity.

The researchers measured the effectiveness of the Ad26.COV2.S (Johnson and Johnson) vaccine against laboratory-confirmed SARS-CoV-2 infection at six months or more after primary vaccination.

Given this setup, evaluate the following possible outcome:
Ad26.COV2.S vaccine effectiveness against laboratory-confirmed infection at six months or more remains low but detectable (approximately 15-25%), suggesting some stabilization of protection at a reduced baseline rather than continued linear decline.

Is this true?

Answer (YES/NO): NO